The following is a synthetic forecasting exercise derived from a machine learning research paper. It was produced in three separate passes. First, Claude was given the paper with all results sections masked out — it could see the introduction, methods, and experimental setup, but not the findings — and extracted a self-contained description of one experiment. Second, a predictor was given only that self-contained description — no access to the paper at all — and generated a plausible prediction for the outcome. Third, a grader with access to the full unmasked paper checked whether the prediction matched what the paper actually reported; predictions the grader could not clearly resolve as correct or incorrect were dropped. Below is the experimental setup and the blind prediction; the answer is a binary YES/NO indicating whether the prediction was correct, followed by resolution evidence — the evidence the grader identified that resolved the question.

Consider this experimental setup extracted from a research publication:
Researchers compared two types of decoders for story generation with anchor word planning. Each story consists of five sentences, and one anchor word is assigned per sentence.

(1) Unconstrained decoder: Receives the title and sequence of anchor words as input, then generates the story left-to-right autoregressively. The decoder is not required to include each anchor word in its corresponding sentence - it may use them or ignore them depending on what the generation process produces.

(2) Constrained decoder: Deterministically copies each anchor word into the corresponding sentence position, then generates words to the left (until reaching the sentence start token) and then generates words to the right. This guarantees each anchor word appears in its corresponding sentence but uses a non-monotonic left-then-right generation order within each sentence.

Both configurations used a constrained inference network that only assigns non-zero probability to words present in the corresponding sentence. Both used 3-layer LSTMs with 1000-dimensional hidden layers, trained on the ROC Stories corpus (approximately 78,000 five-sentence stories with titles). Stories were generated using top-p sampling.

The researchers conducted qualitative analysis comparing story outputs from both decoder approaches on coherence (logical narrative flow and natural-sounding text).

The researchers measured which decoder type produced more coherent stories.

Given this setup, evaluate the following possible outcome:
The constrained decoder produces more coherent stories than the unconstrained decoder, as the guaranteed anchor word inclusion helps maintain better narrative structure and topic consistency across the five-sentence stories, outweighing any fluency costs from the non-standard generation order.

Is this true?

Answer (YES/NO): NO